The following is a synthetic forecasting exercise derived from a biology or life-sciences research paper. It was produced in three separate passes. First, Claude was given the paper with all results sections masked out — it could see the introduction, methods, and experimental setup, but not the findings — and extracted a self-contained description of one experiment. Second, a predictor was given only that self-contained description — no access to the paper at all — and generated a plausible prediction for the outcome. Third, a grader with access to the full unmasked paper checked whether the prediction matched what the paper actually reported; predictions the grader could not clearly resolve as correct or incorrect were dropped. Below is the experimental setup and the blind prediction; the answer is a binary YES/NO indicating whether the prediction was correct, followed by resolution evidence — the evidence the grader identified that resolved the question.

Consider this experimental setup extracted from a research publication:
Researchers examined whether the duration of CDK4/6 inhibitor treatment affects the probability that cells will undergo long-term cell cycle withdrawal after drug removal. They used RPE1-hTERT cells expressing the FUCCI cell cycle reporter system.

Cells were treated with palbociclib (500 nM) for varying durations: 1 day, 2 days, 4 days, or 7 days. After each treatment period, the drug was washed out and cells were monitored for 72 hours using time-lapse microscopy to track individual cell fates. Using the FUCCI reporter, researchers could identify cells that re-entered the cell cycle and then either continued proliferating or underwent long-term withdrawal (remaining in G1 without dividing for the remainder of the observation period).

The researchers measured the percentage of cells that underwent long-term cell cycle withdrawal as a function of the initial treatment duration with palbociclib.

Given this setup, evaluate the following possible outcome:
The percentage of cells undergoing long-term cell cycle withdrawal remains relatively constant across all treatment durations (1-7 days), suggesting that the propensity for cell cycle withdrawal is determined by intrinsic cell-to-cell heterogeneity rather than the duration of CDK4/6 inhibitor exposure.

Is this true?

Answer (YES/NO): NO